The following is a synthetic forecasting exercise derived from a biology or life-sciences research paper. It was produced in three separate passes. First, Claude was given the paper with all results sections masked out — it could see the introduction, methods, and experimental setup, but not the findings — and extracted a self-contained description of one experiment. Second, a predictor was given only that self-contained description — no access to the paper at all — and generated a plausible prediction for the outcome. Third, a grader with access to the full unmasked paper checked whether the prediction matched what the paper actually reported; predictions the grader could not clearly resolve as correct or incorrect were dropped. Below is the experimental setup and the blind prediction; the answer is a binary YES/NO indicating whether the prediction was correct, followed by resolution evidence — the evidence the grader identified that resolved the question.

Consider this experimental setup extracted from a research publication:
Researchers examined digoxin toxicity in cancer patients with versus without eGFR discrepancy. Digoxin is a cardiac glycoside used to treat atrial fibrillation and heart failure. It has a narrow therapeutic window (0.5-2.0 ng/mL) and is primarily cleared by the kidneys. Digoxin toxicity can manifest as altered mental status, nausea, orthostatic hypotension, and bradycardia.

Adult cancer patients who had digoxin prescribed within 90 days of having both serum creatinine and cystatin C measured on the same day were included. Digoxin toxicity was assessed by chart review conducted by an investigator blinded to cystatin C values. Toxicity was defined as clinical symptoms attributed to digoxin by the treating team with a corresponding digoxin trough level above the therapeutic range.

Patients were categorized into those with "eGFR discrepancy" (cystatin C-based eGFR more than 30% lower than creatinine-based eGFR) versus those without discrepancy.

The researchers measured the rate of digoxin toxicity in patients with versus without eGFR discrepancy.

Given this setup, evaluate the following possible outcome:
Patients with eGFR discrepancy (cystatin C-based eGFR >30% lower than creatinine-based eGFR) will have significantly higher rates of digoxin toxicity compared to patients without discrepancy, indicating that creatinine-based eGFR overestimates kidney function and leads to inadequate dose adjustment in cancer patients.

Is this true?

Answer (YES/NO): YES